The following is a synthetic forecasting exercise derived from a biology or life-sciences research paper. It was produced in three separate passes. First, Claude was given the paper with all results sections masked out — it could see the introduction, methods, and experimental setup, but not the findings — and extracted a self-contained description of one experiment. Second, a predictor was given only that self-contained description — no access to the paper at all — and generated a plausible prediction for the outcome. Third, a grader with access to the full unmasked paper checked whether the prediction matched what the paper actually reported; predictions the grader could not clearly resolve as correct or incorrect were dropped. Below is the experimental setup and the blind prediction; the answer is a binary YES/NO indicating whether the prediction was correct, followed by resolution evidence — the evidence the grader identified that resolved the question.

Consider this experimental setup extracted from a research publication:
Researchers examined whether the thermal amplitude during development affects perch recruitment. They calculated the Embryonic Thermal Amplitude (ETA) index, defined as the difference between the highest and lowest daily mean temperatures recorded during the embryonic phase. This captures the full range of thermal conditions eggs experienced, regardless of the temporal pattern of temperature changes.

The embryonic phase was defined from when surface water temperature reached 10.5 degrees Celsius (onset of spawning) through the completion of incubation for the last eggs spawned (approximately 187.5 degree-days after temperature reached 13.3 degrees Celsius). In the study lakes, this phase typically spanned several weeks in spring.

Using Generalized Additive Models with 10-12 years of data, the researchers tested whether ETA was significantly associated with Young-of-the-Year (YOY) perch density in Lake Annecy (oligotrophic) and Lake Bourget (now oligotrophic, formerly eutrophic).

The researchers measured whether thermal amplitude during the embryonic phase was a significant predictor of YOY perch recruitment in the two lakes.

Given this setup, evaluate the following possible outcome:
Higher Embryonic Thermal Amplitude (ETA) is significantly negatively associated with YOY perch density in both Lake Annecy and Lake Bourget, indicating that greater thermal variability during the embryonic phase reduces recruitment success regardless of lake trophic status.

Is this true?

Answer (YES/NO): NO